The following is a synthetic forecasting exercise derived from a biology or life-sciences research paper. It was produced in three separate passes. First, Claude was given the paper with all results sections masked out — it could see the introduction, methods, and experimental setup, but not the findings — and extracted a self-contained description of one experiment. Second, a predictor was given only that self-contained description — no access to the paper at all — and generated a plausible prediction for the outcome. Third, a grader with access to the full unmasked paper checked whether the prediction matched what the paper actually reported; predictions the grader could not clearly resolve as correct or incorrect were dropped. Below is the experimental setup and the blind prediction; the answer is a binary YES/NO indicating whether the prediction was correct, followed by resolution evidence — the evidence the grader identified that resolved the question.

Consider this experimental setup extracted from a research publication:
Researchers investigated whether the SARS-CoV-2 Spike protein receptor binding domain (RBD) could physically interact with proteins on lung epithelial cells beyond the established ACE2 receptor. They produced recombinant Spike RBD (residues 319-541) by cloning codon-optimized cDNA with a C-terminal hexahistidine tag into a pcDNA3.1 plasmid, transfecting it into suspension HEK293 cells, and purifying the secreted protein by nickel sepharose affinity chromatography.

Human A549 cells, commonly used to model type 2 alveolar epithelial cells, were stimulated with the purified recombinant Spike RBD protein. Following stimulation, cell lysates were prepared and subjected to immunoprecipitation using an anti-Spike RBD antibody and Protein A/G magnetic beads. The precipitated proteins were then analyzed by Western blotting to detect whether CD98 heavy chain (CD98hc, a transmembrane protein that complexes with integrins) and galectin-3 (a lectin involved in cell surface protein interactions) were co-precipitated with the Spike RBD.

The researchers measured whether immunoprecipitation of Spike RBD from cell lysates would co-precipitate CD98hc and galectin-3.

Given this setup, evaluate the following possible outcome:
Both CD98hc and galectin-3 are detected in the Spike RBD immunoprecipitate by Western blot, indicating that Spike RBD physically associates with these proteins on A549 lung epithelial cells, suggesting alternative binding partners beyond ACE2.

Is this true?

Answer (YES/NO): YES